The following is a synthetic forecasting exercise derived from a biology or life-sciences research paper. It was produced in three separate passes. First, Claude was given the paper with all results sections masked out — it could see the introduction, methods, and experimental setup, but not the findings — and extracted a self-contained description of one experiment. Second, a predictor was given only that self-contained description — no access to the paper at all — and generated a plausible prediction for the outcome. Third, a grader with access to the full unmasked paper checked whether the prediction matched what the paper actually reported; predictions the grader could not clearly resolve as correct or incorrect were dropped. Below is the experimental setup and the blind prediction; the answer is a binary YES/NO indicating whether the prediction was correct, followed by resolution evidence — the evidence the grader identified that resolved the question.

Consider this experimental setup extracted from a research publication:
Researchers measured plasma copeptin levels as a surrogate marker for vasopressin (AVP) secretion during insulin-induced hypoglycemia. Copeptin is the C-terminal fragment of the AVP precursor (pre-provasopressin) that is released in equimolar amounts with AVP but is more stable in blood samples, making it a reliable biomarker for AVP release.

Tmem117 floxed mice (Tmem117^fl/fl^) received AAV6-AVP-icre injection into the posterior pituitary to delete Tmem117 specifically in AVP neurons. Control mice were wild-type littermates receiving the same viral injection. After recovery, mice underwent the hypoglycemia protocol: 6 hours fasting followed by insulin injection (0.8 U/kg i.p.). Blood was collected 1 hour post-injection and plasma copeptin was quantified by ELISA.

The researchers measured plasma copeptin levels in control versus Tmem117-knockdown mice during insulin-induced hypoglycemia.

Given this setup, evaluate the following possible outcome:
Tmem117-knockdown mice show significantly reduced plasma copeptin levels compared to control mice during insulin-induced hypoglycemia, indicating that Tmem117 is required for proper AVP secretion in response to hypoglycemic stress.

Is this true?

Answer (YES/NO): NO